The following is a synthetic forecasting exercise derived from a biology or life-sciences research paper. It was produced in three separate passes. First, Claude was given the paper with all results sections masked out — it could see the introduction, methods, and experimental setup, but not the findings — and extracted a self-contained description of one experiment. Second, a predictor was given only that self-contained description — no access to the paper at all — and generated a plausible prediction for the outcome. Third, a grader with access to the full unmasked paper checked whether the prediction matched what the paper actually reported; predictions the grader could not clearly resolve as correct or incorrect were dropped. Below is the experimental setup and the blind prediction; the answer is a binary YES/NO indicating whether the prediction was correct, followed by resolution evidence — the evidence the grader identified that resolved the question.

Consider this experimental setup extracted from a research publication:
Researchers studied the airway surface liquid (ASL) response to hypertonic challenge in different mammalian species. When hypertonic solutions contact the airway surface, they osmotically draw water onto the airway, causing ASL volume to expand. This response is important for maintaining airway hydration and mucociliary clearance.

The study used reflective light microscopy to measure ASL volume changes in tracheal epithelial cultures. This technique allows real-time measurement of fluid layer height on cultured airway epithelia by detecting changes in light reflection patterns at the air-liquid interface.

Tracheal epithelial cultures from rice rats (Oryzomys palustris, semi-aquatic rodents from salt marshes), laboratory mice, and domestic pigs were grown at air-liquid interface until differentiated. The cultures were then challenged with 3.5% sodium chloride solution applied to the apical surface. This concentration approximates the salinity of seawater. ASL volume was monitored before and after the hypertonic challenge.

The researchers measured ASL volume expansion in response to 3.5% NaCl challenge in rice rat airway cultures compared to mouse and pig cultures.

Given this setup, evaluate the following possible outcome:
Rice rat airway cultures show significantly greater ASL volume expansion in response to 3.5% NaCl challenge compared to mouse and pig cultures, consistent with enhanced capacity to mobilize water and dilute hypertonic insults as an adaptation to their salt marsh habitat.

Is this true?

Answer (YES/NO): YES